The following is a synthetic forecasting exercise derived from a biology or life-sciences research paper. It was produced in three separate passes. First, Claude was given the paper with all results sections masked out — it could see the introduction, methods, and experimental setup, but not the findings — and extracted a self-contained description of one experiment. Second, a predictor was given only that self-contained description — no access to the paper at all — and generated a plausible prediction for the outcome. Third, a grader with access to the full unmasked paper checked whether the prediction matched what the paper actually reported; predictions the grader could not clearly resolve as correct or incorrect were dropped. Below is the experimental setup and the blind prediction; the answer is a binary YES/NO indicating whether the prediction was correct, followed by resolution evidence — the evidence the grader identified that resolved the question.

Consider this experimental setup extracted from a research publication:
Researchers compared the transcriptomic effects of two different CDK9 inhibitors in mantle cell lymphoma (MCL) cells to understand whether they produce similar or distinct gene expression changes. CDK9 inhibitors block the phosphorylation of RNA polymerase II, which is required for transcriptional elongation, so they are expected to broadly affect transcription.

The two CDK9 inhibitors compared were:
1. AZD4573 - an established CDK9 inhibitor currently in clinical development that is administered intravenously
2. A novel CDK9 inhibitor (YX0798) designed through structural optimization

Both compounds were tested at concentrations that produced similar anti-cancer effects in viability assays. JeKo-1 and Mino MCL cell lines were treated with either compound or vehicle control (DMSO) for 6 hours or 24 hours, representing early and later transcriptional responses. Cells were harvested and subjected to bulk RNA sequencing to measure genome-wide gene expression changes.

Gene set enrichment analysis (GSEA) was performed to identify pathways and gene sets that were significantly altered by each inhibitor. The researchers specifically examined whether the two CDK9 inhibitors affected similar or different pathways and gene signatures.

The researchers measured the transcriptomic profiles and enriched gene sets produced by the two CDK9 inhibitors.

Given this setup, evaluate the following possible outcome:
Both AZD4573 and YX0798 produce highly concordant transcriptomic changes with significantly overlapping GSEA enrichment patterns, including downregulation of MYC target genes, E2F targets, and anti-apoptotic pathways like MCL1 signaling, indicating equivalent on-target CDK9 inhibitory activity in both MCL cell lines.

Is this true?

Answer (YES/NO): NO